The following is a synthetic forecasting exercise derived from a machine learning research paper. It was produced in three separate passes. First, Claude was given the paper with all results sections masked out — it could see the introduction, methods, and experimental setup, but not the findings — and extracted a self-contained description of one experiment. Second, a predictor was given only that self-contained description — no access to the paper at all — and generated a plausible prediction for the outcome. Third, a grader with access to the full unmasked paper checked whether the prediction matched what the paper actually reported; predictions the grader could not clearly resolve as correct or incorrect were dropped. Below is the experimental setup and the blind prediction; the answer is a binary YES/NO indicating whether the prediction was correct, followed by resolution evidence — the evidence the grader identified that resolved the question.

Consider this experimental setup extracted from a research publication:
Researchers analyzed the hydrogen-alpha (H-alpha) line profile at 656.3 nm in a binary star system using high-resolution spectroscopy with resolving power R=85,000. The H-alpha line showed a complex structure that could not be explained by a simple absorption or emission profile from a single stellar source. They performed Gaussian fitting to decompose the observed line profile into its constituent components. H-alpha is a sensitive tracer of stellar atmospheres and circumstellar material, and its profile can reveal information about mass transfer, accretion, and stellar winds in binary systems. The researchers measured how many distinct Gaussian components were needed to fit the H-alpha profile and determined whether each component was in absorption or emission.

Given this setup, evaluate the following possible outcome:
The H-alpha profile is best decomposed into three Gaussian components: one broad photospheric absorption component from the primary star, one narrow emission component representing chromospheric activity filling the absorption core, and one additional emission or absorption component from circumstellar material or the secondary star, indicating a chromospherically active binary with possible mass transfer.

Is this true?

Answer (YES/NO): NO